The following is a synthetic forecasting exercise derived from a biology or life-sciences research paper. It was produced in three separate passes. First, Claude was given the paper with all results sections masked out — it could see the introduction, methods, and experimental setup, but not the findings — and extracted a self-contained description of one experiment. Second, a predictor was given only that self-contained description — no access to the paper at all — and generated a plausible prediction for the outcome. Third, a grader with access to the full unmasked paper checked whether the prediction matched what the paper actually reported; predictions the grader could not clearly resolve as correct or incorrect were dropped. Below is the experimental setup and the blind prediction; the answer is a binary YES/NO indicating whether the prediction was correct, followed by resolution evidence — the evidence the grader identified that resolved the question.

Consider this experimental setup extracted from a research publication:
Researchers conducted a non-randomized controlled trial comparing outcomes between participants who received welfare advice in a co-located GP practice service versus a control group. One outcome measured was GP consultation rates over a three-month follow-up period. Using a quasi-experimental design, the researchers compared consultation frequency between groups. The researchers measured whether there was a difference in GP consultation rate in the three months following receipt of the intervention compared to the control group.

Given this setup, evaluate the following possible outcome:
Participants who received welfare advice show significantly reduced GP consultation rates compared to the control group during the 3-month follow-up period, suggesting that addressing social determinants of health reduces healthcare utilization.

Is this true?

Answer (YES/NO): NO